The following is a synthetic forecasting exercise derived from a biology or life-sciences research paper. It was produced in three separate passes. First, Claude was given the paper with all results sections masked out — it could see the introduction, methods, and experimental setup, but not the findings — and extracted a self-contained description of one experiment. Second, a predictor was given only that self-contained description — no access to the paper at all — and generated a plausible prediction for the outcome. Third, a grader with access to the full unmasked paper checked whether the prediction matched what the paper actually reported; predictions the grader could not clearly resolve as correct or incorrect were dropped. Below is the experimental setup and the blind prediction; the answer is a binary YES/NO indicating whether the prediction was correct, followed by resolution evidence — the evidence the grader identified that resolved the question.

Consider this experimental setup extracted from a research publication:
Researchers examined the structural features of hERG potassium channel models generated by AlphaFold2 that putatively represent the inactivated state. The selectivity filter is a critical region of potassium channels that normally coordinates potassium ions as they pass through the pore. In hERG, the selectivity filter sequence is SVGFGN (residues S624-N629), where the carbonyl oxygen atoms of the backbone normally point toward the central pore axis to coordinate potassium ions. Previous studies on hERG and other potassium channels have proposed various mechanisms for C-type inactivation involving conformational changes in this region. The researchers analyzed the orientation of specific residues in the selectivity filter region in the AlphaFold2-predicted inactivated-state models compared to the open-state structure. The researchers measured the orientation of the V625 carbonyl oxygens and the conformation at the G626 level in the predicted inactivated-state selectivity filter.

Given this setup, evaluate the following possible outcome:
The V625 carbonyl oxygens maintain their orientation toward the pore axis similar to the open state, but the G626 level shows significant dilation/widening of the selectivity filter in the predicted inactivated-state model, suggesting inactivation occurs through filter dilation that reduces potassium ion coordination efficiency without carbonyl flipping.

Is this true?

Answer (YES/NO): NO